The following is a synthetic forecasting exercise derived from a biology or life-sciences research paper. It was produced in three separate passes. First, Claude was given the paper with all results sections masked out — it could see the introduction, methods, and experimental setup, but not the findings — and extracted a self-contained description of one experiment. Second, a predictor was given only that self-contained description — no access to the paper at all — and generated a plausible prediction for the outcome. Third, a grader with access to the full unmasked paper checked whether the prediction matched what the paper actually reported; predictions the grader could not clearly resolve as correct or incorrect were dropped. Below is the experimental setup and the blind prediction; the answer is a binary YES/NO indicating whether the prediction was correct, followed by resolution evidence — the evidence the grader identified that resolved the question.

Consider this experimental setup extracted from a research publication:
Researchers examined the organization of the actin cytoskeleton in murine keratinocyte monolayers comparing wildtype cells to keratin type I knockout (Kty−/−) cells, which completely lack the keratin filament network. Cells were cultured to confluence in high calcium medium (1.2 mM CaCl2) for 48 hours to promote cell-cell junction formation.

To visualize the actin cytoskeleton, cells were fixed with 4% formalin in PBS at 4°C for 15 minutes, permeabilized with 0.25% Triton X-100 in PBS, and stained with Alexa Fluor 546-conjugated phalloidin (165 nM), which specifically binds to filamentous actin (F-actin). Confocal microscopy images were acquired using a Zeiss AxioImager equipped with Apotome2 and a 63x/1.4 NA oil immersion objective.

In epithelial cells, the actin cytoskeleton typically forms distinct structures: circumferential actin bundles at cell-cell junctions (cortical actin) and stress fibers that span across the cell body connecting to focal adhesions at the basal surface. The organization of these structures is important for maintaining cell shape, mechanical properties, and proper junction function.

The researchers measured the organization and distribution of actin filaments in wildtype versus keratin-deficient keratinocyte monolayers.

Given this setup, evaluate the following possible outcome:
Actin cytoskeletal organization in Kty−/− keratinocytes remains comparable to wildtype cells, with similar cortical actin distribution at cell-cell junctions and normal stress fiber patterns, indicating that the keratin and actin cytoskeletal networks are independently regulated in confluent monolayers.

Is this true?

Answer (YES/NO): NO